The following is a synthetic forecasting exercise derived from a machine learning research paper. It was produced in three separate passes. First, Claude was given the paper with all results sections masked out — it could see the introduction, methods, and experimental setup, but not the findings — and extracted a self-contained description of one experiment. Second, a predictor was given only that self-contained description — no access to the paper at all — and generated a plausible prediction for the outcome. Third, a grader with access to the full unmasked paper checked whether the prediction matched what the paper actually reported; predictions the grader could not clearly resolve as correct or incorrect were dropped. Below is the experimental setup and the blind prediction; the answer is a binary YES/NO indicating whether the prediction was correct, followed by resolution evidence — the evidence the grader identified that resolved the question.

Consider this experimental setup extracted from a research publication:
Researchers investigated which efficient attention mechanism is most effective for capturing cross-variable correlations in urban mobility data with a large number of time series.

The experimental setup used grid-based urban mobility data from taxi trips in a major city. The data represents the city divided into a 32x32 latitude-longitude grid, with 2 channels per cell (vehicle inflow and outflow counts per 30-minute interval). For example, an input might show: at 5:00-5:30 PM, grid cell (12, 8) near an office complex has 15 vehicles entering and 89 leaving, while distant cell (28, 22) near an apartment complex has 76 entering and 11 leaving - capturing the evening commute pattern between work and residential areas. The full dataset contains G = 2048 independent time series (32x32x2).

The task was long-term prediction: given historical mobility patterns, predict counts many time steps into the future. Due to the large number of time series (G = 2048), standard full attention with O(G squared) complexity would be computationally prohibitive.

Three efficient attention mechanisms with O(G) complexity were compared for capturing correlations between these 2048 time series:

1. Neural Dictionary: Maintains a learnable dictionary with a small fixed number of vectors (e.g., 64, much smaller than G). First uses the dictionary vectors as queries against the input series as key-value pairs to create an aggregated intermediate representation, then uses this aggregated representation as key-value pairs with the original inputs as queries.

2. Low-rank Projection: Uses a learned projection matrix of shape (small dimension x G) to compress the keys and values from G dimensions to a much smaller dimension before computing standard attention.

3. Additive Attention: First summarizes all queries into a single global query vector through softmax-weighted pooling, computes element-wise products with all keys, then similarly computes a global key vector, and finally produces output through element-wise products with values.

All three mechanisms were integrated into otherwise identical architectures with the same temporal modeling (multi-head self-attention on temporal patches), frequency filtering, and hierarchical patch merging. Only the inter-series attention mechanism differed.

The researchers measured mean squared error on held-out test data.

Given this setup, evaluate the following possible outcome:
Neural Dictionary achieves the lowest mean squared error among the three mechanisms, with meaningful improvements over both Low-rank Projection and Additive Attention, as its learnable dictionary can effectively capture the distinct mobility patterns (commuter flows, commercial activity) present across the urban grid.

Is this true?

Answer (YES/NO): NO